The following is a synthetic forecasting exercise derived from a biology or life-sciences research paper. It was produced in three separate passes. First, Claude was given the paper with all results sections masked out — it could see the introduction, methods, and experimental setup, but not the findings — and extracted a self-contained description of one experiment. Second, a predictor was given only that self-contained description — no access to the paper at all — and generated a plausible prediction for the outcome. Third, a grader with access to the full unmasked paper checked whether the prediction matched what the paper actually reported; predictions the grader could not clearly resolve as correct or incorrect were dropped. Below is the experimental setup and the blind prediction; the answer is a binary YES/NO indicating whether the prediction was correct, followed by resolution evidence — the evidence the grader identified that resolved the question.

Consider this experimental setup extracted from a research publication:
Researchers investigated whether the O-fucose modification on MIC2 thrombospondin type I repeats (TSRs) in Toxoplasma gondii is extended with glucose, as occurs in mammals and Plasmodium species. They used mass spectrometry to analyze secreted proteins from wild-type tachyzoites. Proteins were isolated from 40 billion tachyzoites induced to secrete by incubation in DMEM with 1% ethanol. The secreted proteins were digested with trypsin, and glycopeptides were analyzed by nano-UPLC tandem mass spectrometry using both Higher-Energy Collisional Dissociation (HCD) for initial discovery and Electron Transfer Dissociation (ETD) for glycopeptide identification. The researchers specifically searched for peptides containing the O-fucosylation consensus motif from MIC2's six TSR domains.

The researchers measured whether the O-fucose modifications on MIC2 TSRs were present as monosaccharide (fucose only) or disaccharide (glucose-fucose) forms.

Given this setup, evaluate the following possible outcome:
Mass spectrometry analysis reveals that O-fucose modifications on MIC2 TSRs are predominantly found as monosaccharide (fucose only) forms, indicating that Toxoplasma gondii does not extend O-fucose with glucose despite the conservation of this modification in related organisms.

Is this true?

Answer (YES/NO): NO